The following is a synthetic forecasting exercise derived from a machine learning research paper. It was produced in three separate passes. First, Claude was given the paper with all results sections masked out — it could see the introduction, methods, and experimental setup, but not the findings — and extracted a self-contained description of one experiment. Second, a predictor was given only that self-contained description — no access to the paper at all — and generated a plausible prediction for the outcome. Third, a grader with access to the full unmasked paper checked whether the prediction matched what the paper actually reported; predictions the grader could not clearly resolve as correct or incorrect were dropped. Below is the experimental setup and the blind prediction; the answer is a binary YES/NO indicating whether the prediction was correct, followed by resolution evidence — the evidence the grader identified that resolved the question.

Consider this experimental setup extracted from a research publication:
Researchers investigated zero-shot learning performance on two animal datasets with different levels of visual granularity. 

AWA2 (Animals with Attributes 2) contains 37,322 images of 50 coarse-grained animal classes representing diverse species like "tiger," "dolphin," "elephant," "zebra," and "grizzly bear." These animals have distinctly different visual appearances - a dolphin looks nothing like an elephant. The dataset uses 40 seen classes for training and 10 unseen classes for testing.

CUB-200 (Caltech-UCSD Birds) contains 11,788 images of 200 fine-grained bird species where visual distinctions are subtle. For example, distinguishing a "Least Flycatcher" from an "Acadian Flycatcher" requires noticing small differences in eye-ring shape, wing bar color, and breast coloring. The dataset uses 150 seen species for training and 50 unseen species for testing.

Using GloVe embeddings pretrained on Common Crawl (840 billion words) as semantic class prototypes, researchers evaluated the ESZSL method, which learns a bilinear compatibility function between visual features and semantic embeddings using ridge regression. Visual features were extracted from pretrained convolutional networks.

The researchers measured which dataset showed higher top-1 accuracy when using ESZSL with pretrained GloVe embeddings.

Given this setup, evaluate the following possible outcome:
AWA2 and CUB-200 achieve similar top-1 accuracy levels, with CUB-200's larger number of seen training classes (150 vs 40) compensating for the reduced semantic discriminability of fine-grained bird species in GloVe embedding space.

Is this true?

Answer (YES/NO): NO